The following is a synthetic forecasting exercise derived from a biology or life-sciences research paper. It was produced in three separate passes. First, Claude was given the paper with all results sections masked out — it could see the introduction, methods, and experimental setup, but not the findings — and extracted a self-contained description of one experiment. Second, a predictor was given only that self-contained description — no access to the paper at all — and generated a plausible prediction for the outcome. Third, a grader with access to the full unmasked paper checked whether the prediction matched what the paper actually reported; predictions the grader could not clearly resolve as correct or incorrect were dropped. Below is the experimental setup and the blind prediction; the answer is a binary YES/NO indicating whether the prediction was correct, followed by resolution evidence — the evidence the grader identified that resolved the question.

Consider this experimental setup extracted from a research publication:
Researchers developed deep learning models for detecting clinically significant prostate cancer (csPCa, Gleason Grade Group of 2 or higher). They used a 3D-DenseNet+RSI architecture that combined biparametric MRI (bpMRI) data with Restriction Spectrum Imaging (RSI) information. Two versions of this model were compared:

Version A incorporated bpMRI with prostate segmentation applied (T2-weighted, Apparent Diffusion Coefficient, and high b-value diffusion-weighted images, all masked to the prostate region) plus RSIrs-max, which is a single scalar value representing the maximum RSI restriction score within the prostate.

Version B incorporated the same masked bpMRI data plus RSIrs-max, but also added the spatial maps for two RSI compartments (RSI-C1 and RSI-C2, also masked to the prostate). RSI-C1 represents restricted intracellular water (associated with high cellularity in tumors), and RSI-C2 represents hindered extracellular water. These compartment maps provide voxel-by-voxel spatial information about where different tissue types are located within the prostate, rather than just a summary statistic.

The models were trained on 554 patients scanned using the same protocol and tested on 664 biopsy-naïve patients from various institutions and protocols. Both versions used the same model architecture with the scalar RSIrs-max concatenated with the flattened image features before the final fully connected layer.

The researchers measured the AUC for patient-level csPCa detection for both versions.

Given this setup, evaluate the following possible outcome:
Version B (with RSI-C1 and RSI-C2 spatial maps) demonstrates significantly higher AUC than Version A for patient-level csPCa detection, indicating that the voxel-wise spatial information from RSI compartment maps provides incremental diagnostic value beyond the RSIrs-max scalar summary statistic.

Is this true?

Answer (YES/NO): NO